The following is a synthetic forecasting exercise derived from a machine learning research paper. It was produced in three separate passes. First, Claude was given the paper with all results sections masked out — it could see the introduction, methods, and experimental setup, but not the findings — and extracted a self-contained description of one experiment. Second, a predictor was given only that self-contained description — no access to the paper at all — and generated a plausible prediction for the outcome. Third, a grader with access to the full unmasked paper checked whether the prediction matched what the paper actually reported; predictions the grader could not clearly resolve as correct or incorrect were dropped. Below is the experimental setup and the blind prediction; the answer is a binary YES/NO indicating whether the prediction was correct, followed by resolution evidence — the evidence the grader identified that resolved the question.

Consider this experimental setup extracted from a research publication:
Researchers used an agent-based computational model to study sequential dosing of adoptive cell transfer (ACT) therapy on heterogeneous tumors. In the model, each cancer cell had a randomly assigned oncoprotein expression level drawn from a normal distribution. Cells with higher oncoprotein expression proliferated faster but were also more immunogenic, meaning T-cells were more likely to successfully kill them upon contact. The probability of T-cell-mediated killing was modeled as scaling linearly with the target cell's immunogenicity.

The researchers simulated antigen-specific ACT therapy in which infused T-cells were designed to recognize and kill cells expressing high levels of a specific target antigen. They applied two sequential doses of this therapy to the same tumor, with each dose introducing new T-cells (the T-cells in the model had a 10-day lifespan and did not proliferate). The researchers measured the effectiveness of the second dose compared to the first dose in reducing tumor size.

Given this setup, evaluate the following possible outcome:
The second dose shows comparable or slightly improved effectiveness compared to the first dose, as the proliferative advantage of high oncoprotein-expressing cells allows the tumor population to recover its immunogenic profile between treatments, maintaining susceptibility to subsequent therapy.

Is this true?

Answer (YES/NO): NO